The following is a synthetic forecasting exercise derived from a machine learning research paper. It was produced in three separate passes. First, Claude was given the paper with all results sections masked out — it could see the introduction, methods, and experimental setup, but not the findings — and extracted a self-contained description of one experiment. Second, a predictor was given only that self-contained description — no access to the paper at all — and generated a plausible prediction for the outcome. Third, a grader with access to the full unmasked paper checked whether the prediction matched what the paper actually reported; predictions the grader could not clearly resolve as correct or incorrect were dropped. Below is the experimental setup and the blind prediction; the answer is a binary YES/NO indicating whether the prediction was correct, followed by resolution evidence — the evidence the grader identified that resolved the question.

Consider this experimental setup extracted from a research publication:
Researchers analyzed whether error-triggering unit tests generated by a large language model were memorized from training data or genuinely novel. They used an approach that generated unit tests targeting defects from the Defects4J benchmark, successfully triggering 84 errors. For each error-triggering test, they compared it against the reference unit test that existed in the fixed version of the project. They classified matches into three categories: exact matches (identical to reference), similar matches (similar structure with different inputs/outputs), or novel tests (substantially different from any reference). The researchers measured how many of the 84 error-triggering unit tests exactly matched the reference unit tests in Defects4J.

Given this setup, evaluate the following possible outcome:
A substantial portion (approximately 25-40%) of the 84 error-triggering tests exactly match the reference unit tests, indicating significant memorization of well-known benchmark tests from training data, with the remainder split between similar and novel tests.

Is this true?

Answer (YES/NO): NO